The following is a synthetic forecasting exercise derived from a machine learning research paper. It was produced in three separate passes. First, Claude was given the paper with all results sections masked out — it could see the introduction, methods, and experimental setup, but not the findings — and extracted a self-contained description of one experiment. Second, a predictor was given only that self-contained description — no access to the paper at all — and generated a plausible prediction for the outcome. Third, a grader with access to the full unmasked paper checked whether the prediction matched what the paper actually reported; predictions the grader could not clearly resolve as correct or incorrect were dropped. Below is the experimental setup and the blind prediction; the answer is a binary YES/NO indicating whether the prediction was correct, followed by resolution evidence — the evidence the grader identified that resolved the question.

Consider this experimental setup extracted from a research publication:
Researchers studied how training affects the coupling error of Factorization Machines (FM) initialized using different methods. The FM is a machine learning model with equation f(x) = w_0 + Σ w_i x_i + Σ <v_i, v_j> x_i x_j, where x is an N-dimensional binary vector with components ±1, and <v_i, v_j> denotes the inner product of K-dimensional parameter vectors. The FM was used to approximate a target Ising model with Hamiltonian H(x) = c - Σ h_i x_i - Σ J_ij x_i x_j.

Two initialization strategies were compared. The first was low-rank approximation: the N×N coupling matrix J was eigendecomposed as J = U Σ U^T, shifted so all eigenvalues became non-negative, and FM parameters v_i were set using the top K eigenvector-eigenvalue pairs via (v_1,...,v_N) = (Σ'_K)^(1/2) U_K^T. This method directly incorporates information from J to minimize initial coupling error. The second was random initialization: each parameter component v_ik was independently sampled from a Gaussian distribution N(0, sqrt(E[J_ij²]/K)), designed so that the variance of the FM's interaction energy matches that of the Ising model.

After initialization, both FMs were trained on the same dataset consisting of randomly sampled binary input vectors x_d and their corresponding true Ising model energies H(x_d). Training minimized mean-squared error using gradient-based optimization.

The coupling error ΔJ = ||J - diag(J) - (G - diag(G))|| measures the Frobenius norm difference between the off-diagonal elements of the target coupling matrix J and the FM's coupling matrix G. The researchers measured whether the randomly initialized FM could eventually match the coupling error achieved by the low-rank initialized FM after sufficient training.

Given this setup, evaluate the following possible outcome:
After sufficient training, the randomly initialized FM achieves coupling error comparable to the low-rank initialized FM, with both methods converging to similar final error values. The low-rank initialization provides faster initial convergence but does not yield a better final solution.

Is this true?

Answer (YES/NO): NO